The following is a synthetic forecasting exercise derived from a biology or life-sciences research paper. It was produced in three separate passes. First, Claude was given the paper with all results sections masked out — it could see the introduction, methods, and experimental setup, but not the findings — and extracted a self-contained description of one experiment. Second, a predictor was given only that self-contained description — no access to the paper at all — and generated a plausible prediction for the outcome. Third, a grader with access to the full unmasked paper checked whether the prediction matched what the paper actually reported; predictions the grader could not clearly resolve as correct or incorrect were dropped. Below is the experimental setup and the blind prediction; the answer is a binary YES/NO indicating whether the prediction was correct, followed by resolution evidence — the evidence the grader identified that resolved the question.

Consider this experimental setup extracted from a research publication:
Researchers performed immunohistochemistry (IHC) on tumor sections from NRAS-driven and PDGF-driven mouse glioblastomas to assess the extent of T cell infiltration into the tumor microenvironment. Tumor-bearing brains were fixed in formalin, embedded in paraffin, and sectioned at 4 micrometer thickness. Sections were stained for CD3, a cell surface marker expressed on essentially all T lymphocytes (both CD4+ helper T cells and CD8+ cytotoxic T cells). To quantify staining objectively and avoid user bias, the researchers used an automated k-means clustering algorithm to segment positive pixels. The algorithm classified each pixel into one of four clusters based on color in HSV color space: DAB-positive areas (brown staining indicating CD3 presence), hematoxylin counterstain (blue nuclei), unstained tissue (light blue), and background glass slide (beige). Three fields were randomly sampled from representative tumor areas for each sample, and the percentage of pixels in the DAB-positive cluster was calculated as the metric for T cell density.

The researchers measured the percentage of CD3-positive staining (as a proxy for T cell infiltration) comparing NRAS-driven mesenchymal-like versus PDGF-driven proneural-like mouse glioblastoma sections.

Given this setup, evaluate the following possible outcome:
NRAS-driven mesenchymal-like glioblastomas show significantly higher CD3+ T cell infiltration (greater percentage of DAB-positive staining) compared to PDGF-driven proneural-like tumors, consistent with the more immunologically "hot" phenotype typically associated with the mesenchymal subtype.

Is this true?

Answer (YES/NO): YES